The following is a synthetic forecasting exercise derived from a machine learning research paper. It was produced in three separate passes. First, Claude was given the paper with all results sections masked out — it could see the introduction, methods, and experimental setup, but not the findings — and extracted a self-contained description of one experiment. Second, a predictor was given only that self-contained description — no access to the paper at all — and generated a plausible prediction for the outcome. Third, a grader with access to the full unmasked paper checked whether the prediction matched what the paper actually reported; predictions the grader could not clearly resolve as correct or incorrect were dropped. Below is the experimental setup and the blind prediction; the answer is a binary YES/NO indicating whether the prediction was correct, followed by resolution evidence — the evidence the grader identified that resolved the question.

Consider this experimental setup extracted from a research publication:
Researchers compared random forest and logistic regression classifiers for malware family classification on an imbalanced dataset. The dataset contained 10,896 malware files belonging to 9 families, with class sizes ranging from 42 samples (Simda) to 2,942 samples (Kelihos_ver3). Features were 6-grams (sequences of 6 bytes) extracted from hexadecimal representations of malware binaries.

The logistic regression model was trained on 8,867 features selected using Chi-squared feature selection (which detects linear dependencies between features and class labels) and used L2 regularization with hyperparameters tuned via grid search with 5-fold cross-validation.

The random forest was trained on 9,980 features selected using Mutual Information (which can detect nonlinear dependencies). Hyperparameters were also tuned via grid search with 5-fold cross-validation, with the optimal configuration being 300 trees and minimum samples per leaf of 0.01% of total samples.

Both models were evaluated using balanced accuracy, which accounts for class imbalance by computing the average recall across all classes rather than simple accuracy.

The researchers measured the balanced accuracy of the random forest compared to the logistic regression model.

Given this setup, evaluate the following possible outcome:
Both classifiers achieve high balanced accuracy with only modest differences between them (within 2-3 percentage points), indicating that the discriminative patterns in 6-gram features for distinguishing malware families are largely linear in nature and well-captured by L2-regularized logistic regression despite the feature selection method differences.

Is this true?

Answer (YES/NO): YES